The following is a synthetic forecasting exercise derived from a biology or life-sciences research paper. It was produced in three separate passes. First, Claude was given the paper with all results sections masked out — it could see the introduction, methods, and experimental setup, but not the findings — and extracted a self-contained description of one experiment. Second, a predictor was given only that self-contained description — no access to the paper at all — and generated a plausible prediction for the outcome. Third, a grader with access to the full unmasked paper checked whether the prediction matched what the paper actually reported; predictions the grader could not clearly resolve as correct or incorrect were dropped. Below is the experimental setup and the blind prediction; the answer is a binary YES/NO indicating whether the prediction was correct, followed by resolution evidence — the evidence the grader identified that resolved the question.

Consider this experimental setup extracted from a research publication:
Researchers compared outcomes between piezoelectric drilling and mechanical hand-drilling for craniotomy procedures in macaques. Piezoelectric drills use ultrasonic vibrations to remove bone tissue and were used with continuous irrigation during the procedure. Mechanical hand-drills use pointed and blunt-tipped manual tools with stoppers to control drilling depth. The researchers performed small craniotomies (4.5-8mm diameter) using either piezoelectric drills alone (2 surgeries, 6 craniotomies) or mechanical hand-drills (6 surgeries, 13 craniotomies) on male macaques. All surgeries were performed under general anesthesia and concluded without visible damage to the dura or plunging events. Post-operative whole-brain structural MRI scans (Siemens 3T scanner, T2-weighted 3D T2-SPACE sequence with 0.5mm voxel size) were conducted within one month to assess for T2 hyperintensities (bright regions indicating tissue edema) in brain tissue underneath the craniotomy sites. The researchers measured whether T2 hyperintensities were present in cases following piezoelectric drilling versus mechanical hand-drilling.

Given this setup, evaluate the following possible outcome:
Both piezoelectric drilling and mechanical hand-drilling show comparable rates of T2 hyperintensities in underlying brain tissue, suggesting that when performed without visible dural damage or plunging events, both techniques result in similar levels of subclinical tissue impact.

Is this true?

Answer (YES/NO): NO